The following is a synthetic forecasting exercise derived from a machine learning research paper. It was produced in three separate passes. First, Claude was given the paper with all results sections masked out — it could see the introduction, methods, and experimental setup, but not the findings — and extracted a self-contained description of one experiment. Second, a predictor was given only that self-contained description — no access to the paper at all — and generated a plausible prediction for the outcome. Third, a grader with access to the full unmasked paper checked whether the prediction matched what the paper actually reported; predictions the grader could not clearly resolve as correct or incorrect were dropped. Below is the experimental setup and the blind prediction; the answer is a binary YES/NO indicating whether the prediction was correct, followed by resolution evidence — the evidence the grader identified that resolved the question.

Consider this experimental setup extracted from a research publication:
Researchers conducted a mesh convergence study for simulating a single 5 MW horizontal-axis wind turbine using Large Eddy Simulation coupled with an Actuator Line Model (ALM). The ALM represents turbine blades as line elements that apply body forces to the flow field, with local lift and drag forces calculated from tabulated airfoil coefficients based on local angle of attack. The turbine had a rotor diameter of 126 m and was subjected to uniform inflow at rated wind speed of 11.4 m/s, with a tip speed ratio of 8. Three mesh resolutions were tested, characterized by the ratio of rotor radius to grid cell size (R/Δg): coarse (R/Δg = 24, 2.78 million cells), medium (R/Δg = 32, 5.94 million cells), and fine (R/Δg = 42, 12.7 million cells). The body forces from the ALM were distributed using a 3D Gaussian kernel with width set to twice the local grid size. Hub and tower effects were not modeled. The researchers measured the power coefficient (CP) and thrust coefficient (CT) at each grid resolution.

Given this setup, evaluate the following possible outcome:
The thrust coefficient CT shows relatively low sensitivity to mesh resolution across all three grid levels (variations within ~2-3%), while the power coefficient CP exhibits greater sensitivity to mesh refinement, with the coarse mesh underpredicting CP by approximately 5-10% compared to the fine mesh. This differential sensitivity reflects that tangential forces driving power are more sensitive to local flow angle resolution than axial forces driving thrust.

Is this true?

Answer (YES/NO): NO